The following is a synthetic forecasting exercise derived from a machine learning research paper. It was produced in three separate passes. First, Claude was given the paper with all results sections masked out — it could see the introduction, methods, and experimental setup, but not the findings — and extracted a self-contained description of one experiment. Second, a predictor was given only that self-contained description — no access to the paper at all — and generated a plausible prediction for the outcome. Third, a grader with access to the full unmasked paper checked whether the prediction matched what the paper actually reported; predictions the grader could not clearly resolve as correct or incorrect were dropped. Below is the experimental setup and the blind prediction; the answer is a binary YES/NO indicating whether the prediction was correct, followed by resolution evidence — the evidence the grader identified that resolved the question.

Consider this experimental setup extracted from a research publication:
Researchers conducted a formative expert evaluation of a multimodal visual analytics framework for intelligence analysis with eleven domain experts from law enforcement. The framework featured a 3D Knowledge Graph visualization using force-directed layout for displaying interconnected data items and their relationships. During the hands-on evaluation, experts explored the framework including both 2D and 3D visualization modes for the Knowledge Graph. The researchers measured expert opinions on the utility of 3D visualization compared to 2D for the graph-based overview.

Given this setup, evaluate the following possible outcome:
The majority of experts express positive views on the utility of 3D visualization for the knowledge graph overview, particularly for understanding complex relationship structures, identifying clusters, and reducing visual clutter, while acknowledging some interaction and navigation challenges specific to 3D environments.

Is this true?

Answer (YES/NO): NO